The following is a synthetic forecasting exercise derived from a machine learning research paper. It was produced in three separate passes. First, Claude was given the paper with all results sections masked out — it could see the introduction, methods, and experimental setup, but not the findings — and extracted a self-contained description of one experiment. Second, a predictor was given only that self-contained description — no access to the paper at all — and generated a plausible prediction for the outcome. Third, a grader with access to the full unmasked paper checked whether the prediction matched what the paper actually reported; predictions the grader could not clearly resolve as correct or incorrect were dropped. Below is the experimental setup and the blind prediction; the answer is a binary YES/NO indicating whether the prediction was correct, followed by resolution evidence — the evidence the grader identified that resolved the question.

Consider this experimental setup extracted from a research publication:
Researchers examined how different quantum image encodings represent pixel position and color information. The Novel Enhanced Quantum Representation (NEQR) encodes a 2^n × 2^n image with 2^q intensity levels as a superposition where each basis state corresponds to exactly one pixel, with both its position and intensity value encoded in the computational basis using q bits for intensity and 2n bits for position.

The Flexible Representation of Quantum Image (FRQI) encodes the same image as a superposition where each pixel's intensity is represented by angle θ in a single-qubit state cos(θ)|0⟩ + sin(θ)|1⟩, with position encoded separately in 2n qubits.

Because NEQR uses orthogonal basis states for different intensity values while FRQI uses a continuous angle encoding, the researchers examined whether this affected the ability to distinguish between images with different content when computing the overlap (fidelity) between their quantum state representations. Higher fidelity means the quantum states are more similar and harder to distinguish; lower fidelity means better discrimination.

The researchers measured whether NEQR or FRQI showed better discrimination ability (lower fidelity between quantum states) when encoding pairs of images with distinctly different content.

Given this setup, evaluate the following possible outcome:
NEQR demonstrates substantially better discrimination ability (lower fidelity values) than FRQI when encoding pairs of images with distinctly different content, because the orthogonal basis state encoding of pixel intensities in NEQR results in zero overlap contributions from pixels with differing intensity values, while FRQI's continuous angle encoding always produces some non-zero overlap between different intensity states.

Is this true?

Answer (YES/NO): YES